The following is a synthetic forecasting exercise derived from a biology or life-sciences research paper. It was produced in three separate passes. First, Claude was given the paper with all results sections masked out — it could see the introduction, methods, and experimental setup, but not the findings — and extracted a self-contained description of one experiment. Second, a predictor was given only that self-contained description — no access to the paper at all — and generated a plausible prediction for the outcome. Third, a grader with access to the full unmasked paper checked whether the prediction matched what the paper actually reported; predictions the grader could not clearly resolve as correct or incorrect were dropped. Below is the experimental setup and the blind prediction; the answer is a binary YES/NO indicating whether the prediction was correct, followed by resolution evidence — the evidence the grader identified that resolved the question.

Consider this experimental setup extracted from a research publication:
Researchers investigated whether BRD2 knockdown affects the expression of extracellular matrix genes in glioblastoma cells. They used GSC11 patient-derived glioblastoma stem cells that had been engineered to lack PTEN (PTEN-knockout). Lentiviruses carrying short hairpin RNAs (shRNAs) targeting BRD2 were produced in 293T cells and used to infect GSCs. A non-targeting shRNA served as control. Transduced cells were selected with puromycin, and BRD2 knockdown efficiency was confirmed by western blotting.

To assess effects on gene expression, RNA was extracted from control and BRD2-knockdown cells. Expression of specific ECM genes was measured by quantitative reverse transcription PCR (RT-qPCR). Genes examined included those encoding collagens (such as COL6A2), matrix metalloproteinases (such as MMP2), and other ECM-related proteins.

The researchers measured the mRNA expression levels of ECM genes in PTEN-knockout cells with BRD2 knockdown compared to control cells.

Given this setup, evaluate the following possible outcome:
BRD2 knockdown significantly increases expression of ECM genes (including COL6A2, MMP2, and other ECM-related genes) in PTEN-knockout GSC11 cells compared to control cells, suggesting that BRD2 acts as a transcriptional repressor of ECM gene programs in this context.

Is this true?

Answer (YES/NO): NO